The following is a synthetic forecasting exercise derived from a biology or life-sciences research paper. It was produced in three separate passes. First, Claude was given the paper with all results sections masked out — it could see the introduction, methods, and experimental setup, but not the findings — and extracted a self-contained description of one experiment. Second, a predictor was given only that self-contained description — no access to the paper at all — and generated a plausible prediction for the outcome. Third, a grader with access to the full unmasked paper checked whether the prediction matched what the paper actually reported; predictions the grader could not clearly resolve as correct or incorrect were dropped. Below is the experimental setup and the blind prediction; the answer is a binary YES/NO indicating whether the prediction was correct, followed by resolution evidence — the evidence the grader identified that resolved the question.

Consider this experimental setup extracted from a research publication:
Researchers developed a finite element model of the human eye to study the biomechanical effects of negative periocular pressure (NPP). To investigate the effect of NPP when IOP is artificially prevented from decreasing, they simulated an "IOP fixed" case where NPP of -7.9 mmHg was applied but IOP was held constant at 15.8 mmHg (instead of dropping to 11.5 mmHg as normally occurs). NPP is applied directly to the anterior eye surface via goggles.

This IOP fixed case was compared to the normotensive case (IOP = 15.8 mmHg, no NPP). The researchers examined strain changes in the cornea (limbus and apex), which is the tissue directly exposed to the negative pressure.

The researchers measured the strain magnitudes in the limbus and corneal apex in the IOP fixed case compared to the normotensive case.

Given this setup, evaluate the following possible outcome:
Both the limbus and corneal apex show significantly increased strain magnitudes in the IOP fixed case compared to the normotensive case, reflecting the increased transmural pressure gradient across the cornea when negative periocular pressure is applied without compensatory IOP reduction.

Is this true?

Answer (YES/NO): YES